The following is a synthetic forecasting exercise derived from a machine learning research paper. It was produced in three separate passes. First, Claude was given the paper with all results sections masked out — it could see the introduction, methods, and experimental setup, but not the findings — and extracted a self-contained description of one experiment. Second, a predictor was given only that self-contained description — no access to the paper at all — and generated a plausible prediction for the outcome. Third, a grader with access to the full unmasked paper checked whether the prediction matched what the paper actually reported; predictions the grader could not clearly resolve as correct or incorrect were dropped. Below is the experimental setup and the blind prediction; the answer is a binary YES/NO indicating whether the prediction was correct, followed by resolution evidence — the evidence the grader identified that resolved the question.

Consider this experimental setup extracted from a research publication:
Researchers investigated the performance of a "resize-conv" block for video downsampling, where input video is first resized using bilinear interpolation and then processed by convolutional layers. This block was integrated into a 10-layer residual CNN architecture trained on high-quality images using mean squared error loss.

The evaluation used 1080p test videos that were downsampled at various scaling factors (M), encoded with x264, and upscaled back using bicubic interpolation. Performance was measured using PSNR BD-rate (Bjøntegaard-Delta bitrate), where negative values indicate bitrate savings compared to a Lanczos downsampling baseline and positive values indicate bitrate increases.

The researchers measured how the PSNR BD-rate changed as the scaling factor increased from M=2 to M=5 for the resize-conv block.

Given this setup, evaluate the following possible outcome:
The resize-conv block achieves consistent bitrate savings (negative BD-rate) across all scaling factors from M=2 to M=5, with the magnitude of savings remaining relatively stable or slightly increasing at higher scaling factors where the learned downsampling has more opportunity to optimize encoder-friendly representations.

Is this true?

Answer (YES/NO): NO